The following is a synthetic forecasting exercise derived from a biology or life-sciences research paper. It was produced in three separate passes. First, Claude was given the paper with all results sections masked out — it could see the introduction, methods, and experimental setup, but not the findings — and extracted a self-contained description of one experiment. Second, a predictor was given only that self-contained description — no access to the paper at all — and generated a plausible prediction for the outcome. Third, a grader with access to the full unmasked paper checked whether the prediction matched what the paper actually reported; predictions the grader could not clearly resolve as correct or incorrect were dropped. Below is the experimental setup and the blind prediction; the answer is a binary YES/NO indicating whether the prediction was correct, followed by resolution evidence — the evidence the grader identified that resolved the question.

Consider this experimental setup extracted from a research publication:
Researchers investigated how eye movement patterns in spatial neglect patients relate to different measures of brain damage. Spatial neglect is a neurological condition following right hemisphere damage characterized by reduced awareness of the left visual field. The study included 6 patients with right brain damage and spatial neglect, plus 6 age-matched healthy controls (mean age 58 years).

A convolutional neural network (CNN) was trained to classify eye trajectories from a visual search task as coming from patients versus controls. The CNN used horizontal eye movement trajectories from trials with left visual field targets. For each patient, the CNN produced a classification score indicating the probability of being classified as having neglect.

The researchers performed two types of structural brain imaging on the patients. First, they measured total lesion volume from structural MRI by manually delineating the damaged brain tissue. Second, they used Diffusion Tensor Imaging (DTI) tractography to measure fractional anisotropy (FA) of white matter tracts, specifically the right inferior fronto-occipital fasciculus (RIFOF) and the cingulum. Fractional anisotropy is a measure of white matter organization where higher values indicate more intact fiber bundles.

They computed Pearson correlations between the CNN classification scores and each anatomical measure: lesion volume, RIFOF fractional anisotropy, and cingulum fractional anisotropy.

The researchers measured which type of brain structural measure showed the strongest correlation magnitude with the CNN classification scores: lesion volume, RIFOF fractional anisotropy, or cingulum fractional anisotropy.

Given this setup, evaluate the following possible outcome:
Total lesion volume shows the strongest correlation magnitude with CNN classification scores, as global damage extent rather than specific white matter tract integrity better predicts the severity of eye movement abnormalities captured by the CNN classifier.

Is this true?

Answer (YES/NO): NO